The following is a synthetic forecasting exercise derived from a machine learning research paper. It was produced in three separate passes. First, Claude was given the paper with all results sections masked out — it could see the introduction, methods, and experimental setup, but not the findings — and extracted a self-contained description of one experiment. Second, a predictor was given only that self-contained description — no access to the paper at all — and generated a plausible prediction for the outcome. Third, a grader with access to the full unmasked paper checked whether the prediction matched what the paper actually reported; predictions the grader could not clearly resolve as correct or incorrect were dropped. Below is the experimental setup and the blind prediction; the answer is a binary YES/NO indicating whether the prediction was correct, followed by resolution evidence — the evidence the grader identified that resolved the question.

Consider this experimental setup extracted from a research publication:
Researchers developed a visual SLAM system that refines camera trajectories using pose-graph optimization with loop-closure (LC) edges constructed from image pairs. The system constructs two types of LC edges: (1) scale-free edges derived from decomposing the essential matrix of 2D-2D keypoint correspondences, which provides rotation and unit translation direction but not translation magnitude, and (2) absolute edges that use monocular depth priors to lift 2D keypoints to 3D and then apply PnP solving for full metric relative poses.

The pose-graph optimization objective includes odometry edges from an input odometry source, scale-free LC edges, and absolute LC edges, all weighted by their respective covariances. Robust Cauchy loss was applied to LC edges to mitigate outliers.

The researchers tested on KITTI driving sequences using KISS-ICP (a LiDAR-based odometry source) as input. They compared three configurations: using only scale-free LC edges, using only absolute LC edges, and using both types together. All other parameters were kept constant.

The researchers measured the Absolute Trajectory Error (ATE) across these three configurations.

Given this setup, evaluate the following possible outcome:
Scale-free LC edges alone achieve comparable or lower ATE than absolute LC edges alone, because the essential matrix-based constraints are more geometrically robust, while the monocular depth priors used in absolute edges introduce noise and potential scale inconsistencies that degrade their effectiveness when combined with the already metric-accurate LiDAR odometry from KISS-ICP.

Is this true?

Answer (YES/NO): YES